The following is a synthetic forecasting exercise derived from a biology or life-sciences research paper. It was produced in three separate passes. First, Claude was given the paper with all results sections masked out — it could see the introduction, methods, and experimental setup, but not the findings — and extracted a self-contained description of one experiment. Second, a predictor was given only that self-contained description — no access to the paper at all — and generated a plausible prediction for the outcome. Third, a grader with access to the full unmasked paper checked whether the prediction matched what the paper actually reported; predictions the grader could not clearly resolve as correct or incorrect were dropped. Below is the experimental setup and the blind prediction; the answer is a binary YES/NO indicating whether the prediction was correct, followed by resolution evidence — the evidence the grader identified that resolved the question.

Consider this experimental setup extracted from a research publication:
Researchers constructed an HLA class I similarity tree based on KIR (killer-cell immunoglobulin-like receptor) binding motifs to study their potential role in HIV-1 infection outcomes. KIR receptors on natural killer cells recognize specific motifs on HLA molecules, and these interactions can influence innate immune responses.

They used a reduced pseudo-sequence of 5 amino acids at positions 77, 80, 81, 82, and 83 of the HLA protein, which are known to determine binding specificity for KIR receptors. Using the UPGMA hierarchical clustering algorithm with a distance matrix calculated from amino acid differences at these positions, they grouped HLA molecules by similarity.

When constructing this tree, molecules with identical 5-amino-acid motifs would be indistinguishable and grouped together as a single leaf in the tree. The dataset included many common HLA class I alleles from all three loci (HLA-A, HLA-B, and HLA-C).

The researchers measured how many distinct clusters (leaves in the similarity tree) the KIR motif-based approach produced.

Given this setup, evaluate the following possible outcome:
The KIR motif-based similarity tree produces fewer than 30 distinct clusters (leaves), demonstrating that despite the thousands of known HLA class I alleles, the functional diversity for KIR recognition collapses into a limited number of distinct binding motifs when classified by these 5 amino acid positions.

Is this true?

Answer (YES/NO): YES